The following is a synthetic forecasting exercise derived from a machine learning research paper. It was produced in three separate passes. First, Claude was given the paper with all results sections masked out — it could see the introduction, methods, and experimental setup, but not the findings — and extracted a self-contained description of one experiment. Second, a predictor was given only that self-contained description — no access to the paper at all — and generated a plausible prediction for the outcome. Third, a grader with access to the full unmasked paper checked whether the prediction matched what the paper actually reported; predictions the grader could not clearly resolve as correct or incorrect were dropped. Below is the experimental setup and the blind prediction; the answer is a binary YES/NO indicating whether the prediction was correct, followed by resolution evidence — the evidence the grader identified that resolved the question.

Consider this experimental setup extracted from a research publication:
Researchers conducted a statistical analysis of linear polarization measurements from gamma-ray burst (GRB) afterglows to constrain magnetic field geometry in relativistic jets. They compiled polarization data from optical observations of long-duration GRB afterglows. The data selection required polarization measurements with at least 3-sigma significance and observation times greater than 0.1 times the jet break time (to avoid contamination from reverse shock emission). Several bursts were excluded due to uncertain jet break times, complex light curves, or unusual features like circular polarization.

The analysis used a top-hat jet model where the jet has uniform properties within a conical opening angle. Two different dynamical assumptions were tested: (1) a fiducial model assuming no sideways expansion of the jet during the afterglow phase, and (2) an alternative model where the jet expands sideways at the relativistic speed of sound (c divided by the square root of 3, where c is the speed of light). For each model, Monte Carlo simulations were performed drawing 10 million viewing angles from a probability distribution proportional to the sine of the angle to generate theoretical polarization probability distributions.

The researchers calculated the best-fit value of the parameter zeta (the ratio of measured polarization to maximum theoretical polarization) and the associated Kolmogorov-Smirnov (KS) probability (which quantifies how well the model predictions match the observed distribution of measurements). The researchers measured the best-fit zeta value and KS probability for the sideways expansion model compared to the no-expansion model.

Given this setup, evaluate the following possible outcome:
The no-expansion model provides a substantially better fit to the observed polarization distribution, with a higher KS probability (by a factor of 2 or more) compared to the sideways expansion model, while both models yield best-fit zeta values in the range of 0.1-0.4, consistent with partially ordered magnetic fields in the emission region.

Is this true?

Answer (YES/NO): NO